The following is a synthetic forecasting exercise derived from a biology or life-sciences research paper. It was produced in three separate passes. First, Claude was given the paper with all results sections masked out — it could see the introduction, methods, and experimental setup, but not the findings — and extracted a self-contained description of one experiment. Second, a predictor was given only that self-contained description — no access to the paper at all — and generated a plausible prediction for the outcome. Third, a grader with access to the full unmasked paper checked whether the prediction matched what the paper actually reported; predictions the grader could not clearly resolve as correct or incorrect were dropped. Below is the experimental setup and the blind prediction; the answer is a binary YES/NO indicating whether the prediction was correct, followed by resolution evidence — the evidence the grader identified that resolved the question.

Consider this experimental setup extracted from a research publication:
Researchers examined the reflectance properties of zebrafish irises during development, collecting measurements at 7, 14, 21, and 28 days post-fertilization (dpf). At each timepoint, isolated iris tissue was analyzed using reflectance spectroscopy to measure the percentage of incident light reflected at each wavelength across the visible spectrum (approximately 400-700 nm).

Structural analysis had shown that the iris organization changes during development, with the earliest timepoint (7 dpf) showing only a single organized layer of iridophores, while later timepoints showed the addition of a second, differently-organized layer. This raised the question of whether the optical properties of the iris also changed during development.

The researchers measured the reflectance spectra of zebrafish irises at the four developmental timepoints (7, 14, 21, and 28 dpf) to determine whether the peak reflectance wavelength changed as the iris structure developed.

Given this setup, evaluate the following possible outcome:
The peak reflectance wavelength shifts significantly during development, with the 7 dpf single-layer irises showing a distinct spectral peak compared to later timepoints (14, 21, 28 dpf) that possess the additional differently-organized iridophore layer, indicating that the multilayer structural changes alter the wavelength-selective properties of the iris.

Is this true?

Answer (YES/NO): NO